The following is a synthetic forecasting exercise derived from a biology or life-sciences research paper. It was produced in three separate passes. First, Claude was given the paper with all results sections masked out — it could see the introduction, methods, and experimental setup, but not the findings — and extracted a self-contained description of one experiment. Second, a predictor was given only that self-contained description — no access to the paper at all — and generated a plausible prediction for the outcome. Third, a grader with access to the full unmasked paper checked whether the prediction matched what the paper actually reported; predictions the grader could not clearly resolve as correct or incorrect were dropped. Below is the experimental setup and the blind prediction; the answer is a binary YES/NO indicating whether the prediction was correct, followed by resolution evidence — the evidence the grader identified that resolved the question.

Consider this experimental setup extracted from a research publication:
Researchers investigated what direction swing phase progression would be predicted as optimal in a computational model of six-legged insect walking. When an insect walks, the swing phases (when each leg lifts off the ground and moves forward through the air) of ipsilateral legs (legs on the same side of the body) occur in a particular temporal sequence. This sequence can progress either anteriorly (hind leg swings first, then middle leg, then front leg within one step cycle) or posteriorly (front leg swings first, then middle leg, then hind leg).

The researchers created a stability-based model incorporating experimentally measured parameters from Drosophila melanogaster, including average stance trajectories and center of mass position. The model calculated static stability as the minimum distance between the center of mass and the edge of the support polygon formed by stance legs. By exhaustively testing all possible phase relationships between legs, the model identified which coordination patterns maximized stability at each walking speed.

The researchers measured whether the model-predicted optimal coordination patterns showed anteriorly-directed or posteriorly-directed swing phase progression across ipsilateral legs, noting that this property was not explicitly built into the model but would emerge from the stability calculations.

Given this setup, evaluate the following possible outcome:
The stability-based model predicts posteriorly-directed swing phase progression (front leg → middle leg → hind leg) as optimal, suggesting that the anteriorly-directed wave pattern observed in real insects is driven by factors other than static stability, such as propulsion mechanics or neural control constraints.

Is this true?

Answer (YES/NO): NO